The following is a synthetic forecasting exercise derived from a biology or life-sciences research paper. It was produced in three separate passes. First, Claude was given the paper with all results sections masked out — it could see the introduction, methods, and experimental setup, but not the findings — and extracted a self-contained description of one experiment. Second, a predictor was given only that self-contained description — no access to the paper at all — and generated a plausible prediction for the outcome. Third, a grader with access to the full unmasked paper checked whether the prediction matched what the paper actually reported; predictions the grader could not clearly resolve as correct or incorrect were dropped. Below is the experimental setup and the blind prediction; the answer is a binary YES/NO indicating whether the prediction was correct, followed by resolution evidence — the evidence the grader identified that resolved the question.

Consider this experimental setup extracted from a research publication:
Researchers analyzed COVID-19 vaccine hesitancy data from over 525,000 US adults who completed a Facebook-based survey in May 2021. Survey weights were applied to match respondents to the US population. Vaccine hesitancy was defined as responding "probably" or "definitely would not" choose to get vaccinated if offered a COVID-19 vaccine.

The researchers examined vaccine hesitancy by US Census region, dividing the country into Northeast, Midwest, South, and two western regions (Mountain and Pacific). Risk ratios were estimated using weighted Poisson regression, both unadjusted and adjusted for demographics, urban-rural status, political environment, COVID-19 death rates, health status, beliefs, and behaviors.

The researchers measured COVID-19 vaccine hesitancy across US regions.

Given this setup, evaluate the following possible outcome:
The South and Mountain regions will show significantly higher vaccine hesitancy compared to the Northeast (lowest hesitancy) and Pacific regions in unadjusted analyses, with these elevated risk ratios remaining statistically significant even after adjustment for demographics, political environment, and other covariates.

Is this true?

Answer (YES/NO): NO